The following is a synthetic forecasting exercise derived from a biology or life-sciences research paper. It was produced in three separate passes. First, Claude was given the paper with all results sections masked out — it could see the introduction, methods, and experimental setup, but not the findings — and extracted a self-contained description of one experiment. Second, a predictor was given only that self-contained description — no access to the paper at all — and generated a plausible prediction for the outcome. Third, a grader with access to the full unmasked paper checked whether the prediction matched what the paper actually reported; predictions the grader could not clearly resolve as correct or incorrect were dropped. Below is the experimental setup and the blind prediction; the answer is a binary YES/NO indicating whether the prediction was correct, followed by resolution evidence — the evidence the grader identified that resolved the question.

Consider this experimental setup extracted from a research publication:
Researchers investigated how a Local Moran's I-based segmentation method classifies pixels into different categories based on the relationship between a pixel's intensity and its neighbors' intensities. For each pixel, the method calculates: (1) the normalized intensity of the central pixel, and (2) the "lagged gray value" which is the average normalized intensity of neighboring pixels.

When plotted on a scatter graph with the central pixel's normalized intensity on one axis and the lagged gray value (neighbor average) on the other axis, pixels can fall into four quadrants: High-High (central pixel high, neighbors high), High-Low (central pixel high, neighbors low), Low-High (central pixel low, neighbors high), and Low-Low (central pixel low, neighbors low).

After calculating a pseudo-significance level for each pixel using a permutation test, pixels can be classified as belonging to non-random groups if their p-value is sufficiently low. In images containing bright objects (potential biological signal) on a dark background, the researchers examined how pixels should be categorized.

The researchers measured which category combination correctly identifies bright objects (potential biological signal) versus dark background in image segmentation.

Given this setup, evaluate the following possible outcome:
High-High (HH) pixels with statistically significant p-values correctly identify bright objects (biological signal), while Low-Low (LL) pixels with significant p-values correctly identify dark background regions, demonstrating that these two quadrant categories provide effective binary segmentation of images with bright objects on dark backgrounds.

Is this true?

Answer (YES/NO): YES